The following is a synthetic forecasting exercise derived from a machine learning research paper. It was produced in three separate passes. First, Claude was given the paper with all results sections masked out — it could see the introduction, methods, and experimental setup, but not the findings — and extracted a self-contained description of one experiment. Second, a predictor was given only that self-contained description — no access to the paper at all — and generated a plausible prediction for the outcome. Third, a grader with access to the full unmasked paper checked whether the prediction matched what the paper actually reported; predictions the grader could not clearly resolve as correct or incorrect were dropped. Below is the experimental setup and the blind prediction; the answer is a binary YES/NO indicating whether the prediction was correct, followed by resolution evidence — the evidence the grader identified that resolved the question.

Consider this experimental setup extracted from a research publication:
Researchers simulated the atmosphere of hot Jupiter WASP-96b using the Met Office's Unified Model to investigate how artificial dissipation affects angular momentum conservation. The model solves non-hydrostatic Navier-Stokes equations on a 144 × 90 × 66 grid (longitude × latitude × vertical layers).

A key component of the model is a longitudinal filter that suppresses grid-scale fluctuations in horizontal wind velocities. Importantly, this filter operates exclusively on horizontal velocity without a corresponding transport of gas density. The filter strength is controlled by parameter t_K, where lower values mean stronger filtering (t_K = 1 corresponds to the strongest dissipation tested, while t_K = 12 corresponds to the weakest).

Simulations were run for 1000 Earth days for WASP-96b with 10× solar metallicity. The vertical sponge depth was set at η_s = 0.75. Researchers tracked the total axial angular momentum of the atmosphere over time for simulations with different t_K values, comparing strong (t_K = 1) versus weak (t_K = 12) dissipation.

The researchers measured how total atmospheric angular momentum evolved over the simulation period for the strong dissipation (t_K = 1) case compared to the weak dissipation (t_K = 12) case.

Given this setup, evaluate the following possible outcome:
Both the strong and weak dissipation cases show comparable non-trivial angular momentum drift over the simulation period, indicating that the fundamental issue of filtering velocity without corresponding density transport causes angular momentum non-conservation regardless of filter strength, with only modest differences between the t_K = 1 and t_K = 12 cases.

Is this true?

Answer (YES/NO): NO